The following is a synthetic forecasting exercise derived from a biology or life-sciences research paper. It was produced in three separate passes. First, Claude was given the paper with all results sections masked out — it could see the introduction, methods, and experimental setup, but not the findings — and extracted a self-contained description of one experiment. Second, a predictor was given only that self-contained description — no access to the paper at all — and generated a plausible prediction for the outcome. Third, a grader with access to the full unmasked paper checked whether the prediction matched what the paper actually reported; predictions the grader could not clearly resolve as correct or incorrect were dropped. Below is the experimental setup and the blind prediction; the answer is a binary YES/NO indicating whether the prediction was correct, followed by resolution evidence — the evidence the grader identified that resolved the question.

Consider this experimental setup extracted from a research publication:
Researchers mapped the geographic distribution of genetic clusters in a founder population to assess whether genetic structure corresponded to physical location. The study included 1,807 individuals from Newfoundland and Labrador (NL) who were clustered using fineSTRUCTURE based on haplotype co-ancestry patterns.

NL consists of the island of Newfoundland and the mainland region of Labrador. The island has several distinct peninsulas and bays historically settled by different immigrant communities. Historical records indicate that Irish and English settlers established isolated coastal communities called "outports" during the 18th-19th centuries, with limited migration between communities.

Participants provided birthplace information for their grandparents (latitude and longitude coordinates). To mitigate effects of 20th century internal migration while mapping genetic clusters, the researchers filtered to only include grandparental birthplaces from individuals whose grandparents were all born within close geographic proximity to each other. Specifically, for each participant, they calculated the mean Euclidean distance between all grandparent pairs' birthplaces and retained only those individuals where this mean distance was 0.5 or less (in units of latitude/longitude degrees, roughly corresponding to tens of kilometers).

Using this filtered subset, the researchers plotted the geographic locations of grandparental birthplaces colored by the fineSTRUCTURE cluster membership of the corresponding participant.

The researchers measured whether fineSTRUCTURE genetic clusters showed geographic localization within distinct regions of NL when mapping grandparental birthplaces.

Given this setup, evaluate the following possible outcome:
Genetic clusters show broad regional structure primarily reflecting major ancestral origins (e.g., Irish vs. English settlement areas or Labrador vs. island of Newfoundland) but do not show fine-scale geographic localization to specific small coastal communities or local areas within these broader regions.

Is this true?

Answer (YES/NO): NO